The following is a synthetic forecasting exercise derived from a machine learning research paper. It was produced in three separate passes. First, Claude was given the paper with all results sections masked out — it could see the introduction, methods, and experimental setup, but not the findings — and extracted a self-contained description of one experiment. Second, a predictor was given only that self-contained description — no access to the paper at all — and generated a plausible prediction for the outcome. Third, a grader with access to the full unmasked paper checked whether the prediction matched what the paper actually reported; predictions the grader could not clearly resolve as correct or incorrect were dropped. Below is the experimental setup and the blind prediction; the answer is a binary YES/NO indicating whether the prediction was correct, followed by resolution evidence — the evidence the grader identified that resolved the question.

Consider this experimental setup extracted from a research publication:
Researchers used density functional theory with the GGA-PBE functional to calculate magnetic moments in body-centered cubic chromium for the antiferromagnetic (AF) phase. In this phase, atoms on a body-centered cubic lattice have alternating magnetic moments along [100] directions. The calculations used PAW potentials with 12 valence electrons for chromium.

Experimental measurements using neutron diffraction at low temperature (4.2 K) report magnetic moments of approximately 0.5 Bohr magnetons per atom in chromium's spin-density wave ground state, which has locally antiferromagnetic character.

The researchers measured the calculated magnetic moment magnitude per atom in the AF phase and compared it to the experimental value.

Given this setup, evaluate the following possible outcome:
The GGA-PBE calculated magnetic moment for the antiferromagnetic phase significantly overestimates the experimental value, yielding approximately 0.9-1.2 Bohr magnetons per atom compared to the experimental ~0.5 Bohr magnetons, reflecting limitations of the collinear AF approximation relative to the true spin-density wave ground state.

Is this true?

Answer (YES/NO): NO